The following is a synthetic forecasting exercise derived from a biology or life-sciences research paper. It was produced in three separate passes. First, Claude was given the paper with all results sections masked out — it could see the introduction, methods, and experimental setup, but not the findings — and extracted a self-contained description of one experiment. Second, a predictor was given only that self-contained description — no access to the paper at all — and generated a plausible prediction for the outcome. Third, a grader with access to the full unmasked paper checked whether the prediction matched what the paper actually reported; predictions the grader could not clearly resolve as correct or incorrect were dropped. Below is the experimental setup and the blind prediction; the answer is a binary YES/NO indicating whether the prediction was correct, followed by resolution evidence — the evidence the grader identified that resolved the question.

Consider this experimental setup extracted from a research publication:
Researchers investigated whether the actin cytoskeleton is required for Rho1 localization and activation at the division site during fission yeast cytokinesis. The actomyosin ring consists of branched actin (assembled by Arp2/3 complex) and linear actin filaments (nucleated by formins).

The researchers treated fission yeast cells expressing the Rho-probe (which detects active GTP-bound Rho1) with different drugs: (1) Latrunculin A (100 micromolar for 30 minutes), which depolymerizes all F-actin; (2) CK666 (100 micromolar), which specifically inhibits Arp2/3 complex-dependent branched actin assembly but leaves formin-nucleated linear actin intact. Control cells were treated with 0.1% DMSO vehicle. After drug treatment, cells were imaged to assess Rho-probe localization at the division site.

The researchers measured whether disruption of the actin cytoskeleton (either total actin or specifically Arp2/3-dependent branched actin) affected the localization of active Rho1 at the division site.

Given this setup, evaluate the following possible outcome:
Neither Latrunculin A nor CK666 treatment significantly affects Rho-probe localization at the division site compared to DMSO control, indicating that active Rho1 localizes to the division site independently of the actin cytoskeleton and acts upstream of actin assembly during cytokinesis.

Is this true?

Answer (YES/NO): YES